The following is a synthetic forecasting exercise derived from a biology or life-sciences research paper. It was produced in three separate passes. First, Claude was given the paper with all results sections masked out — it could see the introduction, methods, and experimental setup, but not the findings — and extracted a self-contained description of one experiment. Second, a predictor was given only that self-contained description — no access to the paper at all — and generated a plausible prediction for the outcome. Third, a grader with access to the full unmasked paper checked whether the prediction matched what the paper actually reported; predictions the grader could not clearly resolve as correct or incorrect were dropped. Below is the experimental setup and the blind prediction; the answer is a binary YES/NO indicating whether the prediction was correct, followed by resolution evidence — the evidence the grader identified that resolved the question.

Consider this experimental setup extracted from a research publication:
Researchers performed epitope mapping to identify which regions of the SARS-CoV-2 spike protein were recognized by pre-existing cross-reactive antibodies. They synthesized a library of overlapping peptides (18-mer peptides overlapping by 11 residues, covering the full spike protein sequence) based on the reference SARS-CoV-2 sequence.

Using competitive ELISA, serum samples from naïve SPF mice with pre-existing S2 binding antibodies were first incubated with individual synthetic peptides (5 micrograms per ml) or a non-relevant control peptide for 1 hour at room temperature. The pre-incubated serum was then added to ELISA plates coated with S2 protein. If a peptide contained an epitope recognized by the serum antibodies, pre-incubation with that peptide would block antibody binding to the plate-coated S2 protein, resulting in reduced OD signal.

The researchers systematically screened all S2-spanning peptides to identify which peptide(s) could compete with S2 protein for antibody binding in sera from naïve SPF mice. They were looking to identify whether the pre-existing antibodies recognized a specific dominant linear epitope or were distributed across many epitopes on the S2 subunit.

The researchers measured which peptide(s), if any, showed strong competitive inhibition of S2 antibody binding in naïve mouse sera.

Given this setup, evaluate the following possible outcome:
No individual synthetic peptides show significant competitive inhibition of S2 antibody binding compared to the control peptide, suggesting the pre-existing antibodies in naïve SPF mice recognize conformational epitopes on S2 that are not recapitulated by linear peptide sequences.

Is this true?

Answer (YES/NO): NO